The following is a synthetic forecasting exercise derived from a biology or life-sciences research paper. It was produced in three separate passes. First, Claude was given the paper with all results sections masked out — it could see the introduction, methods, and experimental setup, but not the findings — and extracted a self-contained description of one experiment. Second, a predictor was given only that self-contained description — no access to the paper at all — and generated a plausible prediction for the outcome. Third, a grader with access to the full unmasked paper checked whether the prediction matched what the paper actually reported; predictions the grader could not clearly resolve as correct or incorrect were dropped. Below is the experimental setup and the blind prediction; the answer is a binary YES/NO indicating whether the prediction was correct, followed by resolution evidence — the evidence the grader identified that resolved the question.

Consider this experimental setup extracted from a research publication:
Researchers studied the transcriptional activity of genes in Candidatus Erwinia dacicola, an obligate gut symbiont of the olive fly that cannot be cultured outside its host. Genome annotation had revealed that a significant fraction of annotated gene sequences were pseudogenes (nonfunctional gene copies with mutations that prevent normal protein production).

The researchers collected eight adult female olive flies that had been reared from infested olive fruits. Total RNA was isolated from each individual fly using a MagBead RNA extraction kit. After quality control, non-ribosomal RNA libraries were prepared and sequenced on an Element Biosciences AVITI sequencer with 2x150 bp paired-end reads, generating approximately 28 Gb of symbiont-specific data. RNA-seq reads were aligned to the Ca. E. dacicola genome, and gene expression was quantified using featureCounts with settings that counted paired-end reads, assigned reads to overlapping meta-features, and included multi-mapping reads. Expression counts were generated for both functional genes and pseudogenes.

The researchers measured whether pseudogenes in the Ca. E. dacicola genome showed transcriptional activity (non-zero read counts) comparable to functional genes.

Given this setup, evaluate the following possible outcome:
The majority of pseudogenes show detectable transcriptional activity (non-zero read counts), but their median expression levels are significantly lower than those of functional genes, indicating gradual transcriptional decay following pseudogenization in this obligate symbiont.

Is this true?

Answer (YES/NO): YES